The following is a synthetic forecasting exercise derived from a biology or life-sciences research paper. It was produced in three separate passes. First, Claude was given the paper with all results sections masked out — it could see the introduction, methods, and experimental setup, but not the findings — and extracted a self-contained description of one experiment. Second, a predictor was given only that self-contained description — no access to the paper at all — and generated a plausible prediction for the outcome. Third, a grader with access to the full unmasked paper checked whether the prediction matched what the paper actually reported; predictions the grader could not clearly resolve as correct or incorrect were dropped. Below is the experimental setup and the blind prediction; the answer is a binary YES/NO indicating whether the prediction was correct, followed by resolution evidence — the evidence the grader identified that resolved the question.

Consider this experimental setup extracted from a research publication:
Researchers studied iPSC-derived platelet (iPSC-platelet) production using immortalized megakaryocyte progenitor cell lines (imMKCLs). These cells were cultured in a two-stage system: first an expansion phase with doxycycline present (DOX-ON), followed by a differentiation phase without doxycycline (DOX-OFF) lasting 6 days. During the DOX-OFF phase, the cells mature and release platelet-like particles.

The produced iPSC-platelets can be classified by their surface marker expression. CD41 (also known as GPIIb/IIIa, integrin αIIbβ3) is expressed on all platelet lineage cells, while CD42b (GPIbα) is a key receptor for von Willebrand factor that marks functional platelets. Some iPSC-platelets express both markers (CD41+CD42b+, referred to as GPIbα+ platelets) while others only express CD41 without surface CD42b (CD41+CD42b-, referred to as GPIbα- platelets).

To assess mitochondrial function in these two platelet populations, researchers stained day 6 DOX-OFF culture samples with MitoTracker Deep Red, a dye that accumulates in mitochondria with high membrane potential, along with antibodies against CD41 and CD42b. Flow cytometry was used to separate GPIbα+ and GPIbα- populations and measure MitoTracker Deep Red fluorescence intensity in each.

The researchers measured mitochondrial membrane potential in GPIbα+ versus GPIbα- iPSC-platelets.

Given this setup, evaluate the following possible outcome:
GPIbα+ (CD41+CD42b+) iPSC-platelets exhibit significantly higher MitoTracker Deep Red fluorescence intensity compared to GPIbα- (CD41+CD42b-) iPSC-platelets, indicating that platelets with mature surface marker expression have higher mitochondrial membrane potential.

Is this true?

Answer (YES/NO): YES